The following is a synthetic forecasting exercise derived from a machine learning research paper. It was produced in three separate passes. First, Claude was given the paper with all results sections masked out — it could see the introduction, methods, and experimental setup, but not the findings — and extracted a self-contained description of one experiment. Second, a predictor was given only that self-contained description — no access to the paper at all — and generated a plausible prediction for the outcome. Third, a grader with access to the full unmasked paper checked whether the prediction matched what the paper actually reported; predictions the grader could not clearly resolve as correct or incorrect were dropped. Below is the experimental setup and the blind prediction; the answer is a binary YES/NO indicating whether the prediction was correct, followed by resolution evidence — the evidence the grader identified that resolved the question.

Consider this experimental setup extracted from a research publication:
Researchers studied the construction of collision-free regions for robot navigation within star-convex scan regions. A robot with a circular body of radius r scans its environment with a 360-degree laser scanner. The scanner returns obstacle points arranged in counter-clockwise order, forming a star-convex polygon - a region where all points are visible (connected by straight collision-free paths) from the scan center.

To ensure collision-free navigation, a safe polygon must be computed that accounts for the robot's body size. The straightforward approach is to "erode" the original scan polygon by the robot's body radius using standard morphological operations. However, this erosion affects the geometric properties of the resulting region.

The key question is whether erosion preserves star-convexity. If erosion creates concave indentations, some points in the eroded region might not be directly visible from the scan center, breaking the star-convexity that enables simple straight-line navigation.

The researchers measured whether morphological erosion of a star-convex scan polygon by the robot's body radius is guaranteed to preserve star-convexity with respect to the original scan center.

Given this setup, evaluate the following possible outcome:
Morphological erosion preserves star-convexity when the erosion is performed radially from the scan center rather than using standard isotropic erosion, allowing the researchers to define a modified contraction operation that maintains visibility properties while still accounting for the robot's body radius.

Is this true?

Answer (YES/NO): NO